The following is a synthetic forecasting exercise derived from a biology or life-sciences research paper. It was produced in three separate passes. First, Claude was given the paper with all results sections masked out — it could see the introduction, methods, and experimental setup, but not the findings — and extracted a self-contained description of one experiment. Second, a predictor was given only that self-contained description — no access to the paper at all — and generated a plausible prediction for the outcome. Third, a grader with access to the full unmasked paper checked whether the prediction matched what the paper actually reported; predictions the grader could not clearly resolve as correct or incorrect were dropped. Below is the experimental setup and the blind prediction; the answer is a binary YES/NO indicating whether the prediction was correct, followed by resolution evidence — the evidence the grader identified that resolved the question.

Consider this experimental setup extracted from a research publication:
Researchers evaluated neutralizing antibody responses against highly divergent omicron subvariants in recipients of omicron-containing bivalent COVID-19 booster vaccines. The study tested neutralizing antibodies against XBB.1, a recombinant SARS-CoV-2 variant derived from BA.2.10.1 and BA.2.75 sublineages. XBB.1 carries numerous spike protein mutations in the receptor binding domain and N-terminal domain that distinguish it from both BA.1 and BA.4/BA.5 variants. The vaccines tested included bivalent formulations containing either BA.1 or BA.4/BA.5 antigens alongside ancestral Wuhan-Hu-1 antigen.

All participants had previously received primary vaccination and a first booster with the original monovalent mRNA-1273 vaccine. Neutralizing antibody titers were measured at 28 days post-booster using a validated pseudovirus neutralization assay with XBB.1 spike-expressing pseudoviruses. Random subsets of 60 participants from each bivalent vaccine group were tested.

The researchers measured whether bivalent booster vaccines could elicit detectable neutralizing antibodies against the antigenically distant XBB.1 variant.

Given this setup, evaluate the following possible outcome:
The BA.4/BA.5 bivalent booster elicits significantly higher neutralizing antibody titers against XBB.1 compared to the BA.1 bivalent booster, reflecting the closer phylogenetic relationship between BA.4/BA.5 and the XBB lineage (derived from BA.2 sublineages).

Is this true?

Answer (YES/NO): YES